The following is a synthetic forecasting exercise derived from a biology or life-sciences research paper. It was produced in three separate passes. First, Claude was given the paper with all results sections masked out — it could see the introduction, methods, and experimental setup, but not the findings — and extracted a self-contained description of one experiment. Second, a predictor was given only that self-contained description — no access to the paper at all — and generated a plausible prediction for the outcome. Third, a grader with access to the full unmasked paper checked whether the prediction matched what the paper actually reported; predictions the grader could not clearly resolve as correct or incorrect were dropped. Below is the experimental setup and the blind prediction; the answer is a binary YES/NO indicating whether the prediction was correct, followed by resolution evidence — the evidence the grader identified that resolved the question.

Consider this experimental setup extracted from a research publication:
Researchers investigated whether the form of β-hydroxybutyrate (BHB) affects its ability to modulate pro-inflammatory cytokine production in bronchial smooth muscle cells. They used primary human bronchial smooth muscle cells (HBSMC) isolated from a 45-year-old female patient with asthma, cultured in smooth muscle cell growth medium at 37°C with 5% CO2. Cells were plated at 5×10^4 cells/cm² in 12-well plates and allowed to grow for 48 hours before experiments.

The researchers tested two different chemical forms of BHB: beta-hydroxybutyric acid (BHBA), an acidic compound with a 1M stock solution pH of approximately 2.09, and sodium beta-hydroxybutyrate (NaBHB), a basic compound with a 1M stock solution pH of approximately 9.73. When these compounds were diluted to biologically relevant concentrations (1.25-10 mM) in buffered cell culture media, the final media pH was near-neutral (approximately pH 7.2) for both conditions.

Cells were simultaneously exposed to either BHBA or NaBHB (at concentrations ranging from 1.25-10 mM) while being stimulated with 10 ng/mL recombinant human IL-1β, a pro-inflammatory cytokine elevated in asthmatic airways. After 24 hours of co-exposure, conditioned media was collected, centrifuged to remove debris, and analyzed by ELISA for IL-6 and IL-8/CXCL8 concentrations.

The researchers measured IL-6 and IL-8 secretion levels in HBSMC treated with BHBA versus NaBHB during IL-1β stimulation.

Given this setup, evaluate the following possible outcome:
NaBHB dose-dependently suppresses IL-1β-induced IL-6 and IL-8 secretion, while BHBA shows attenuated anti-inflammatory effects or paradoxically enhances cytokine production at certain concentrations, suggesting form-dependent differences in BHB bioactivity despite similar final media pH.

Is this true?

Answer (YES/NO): NO